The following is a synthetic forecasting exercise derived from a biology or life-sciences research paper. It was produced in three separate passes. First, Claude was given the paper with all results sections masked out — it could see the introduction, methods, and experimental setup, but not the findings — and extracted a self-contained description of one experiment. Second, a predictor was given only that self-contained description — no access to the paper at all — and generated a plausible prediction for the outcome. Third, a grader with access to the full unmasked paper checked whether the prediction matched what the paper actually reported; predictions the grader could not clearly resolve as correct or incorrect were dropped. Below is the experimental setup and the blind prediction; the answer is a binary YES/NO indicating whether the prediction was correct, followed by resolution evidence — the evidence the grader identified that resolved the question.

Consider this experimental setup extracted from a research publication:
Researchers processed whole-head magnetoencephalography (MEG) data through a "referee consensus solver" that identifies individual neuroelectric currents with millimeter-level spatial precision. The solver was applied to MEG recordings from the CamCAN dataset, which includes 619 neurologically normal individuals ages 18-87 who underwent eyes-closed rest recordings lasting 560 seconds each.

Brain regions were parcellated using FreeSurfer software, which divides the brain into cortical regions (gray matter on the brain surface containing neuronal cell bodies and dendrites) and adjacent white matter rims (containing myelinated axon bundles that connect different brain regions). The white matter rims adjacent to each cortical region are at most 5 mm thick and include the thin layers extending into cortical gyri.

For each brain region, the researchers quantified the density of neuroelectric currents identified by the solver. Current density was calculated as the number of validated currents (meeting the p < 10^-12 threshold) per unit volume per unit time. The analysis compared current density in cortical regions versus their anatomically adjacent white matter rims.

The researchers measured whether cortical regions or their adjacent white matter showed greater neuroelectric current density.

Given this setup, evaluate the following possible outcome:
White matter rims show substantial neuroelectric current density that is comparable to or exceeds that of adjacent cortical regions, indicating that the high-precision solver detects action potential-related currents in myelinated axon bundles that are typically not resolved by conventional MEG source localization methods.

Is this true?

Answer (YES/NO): YES